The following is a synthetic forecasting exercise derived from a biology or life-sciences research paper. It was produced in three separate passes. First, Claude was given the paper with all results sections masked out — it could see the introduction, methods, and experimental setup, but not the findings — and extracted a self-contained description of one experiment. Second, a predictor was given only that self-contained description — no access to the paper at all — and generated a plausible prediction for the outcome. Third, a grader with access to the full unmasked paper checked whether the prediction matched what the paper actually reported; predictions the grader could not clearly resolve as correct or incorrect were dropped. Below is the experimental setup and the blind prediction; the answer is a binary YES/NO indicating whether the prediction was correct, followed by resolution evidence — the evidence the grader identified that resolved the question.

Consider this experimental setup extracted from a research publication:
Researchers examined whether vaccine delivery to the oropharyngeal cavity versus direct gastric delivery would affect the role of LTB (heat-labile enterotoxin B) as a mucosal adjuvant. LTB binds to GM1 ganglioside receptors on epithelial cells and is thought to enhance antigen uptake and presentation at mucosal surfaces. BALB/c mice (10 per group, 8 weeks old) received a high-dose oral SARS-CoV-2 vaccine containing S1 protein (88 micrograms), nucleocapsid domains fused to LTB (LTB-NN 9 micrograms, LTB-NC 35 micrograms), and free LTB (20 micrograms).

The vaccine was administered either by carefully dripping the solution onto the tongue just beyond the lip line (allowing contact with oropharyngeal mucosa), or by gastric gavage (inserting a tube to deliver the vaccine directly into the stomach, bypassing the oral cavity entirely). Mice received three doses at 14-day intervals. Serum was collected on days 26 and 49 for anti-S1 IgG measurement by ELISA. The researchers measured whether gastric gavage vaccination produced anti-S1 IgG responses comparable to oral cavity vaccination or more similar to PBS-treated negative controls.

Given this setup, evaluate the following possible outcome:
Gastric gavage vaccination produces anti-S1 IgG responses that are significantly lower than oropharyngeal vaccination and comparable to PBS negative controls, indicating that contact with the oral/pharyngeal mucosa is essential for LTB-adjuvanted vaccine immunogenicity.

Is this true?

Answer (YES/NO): YES